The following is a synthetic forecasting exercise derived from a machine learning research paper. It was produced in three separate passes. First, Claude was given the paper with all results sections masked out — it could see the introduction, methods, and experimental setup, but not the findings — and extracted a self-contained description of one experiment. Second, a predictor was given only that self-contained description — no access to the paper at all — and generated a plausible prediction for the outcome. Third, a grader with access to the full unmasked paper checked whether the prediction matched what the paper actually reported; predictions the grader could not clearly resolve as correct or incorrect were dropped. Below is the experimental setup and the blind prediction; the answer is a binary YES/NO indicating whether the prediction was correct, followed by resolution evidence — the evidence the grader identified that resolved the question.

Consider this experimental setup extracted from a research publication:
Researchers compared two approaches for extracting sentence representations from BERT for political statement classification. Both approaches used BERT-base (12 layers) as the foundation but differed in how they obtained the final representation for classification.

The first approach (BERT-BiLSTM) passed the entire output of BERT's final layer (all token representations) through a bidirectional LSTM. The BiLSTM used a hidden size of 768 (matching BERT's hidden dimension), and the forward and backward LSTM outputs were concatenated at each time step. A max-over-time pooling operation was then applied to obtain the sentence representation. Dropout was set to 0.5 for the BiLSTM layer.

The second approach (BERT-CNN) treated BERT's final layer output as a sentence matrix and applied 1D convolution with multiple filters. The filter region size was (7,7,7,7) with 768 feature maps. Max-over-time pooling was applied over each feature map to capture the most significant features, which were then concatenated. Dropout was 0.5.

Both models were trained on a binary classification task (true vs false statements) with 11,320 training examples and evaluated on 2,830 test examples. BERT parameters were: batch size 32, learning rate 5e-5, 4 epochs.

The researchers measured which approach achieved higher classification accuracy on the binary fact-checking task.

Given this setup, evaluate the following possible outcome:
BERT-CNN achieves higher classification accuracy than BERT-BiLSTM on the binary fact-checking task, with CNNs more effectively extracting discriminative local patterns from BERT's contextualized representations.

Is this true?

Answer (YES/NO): YES